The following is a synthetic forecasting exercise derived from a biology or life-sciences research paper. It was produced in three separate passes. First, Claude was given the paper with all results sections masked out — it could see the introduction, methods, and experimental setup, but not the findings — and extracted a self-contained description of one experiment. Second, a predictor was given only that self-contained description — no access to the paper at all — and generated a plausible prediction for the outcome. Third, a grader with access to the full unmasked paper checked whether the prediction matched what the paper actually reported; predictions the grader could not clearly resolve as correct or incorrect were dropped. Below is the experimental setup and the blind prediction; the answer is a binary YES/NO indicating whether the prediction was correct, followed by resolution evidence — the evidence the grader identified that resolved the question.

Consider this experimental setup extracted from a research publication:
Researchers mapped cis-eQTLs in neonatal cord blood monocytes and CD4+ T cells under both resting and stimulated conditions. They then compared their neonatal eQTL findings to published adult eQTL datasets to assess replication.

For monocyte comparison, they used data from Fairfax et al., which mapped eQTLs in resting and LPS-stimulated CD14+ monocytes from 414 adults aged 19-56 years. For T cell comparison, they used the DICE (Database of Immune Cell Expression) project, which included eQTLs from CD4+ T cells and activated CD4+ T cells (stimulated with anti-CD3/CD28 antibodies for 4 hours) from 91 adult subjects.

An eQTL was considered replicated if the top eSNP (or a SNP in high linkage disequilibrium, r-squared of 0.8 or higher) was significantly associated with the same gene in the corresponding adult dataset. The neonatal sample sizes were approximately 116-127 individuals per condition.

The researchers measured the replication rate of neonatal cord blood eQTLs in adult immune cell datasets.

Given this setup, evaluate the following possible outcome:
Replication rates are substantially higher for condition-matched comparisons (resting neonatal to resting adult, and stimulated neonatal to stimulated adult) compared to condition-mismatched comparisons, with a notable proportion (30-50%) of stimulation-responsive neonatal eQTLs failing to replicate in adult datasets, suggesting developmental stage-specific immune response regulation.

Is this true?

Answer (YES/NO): NO